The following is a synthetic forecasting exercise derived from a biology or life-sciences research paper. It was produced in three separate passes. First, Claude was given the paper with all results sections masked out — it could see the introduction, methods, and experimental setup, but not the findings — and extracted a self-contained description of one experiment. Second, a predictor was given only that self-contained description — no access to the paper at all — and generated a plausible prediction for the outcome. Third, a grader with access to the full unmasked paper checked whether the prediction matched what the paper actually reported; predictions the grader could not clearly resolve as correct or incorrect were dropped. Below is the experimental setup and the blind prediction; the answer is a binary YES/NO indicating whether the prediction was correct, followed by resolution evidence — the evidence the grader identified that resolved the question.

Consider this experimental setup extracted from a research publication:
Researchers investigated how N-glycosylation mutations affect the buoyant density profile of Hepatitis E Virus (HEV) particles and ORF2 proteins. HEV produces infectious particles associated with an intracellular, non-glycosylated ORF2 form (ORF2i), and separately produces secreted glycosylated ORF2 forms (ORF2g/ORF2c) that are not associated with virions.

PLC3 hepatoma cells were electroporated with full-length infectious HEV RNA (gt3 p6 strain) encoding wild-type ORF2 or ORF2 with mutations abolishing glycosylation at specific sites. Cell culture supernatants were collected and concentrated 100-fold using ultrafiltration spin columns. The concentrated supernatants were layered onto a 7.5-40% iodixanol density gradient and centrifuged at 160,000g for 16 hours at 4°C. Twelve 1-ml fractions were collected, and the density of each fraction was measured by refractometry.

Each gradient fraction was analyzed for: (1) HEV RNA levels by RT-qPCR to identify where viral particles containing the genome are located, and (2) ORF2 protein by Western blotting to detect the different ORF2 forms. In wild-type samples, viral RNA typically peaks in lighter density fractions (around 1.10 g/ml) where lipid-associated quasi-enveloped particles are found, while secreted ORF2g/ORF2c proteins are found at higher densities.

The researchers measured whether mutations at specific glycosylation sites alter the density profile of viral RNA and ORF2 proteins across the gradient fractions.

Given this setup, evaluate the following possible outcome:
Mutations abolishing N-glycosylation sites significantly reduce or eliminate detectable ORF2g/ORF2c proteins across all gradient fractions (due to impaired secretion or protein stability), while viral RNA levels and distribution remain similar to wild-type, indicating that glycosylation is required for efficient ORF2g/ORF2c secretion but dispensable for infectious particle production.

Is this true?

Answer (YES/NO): NO